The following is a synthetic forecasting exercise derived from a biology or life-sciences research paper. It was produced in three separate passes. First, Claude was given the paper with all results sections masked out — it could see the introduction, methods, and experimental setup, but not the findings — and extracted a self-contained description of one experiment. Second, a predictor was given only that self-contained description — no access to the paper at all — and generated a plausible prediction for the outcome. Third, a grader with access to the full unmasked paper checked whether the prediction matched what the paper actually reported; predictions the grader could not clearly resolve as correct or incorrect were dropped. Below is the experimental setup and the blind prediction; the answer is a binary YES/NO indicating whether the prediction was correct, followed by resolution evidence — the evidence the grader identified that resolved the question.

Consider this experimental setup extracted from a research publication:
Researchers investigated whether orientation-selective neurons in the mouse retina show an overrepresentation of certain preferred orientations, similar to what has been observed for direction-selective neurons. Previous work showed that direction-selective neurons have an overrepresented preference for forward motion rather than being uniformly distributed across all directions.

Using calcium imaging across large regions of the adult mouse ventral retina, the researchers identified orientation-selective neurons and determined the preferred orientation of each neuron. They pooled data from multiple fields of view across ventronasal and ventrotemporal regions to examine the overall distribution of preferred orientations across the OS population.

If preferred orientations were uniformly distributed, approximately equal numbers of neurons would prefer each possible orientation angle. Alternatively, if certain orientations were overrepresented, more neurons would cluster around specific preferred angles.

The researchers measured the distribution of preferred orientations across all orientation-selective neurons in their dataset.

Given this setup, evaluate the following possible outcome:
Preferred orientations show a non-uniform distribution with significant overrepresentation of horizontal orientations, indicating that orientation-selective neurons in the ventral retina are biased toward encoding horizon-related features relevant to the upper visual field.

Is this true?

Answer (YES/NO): NO